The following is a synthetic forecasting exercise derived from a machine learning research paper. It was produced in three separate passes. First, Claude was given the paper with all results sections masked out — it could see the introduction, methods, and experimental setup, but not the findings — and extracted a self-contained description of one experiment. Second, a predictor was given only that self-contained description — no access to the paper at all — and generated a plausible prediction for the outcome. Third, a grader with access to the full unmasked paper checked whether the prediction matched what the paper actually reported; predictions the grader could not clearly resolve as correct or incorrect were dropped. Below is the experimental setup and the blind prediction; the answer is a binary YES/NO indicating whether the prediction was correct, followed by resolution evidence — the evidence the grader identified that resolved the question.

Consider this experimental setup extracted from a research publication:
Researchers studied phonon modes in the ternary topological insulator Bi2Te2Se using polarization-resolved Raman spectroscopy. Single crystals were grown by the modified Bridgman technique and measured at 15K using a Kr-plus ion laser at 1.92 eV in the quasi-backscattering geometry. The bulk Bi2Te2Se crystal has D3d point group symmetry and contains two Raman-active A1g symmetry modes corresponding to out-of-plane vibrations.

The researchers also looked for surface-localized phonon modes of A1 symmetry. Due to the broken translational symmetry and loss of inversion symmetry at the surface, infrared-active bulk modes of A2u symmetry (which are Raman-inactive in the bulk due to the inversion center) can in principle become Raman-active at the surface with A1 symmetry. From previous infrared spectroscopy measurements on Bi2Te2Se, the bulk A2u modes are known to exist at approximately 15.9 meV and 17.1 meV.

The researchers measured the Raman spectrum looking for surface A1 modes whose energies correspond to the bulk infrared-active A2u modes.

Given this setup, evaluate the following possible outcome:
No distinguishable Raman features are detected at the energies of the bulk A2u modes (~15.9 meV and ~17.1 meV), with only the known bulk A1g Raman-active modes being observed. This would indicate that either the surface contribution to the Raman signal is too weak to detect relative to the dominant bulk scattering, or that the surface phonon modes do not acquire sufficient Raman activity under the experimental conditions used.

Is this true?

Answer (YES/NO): NO